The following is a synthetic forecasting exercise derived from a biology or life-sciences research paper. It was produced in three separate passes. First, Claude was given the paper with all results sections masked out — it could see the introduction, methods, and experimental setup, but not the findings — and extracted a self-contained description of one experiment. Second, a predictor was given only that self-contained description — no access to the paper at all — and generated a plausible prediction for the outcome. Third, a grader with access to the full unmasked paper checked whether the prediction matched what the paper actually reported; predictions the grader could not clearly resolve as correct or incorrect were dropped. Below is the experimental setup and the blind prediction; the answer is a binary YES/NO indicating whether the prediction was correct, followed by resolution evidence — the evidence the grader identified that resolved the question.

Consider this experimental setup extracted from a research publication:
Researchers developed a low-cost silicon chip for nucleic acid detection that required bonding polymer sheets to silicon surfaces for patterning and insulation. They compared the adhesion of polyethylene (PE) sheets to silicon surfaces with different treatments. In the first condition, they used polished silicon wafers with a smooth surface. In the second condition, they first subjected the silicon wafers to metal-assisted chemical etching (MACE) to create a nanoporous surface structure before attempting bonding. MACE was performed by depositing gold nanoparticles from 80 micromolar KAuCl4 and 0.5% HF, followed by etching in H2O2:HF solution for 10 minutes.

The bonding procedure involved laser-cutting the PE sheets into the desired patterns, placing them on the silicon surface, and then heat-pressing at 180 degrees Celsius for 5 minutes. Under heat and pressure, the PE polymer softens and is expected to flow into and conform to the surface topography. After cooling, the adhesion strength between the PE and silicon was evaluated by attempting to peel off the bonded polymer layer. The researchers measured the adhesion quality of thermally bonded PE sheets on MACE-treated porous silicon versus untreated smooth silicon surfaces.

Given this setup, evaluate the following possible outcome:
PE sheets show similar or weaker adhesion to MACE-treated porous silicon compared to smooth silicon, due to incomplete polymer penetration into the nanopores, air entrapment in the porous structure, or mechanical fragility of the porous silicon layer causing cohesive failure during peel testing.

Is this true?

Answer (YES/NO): NO